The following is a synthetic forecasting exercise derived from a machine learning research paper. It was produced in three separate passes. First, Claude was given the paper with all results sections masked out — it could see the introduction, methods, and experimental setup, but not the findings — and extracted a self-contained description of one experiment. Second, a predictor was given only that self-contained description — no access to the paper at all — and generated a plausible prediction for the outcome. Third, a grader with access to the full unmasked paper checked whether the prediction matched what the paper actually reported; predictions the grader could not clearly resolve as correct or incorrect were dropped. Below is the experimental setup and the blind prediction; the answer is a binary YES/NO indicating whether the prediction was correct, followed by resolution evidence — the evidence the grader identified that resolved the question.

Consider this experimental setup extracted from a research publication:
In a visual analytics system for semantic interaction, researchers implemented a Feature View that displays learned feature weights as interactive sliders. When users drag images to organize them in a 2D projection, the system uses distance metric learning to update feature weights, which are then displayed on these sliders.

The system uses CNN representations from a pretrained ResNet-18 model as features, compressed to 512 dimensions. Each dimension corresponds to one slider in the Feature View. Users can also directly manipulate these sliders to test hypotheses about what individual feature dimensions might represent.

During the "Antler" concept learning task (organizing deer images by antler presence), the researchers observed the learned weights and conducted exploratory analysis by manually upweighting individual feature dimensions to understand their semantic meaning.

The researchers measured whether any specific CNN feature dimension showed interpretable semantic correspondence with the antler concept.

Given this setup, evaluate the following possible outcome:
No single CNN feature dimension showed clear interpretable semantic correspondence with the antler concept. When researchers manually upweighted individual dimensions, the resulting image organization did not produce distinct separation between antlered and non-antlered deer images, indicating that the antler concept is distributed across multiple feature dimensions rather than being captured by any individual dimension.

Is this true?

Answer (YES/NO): NO